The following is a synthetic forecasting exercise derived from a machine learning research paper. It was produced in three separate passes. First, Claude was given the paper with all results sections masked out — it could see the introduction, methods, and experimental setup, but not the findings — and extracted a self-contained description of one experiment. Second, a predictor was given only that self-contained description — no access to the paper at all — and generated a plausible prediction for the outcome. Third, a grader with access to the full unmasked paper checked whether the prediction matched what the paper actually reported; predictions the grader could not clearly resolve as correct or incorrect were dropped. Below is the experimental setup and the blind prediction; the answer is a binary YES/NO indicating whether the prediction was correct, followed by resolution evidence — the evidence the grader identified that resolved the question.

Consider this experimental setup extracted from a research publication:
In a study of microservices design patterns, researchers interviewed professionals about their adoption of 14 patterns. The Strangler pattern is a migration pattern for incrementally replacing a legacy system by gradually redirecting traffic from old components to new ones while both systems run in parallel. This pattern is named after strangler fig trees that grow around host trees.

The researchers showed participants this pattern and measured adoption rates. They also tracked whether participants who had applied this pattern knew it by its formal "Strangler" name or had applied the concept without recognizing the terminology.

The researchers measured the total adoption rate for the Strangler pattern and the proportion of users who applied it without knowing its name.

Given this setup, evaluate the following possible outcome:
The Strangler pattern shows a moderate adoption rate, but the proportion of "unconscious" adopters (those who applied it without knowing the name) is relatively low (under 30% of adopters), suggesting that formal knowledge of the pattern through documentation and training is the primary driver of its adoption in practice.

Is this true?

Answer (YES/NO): NO